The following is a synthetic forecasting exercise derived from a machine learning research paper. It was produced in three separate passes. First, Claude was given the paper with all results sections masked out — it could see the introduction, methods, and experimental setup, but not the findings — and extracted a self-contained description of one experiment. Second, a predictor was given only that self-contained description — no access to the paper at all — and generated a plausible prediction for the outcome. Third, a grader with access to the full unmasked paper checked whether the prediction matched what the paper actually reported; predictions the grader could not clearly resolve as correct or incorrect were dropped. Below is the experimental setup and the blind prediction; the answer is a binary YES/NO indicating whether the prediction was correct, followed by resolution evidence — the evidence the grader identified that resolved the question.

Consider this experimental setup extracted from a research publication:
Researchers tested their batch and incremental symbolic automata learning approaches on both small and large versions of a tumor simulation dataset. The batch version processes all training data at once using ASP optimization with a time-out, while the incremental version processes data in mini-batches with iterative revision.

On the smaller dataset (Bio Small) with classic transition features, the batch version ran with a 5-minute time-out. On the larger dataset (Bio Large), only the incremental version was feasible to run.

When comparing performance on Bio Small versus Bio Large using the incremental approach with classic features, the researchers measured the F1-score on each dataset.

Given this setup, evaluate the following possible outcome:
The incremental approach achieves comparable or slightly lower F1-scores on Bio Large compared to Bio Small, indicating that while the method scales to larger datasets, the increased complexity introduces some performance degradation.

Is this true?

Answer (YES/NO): YES